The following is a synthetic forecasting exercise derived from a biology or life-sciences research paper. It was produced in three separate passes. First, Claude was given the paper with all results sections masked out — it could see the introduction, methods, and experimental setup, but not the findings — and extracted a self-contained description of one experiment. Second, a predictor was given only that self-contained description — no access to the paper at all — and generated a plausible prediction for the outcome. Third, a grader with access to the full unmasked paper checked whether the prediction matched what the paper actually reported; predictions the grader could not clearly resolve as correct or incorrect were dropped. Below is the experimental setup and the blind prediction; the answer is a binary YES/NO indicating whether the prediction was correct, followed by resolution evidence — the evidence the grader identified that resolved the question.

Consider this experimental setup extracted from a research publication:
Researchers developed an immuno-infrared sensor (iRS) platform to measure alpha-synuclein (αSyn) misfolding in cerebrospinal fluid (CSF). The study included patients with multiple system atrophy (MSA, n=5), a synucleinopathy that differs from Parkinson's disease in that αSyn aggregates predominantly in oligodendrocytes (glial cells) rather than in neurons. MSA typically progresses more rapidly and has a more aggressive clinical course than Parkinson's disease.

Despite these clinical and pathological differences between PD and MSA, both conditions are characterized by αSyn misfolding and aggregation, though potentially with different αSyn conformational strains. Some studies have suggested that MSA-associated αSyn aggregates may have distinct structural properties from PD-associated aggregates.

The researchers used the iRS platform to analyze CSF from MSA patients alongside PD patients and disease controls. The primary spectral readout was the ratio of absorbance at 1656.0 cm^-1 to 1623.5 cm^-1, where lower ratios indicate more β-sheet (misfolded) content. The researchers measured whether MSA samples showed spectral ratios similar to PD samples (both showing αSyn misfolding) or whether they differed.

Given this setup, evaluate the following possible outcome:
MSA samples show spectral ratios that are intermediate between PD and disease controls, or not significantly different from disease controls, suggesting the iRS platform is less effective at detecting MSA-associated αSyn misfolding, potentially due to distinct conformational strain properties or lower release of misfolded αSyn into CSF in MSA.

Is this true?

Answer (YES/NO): NO